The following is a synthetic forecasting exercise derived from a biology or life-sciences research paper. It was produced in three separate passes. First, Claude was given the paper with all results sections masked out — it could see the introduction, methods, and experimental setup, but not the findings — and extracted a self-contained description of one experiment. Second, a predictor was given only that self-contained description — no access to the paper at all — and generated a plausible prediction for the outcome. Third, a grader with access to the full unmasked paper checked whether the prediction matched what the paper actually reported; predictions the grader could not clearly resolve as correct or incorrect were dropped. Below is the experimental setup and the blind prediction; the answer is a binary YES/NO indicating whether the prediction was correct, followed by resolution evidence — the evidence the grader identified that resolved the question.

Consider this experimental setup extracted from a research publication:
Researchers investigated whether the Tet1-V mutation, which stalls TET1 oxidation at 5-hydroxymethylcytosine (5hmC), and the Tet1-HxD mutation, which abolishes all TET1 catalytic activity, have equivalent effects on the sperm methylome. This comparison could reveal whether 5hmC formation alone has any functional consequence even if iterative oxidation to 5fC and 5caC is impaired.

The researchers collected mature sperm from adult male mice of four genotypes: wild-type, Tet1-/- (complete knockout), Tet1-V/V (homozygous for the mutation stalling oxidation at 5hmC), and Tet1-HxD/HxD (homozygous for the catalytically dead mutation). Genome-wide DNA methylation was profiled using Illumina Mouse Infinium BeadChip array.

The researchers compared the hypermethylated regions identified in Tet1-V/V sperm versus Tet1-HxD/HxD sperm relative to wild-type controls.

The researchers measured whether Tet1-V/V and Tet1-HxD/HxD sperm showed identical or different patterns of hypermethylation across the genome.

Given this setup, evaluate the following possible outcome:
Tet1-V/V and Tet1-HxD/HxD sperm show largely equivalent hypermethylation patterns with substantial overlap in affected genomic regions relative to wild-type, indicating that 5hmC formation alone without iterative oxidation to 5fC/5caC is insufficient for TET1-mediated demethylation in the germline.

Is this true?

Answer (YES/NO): NO